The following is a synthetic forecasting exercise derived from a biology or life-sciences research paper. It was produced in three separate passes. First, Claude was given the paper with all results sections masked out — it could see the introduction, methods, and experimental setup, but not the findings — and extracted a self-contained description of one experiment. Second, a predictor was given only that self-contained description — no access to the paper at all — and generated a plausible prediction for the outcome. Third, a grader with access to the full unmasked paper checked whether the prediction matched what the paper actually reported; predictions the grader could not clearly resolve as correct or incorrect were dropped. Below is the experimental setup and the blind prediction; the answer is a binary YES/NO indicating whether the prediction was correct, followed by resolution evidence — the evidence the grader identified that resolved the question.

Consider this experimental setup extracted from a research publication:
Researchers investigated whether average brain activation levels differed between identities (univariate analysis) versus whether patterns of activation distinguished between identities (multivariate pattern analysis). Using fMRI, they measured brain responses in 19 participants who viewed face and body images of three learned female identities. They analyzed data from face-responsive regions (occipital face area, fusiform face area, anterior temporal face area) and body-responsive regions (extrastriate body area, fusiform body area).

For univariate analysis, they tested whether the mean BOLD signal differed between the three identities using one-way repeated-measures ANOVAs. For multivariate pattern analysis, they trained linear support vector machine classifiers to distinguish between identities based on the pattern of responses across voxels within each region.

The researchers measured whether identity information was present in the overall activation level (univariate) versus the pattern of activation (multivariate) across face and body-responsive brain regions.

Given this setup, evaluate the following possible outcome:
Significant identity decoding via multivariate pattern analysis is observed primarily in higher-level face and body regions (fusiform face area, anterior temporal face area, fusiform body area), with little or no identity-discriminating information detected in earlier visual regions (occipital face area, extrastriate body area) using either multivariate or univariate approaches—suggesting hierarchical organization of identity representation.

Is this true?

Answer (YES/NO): NO